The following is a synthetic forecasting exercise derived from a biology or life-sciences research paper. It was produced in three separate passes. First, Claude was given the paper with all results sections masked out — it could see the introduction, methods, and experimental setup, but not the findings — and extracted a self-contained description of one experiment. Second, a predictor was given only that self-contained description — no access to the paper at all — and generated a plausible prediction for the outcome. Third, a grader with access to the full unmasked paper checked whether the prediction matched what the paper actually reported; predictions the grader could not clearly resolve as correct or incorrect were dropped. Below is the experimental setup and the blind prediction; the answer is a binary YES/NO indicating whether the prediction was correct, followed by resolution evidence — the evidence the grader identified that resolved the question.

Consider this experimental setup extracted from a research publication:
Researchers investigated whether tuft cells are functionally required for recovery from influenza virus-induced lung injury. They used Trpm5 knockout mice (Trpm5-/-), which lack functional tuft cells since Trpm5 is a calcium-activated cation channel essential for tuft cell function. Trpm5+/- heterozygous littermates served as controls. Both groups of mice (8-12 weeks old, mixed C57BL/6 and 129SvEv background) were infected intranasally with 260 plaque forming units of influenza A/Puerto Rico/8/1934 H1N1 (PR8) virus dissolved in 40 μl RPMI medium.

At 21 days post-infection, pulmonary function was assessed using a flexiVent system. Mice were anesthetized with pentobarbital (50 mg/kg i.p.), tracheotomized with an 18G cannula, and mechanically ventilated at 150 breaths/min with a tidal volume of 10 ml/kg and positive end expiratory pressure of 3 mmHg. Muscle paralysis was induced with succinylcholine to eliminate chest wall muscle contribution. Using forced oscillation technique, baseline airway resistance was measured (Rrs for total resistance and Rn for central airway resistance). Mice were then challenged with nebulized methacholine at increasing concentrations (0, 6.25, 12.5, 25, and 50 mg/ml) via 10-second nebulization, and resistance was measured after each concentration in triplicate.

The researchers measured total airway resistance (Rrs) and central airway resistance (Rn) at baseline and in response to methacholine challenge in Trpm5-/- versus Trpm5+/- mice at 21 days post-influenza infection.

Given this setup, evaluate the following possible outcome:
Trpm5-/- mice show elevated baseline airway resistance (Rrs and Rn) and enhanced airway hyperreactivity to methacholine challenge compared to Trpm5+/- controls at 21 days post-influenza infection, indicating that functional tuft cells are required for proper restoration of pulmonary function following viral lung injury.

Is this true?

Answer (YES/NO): NO